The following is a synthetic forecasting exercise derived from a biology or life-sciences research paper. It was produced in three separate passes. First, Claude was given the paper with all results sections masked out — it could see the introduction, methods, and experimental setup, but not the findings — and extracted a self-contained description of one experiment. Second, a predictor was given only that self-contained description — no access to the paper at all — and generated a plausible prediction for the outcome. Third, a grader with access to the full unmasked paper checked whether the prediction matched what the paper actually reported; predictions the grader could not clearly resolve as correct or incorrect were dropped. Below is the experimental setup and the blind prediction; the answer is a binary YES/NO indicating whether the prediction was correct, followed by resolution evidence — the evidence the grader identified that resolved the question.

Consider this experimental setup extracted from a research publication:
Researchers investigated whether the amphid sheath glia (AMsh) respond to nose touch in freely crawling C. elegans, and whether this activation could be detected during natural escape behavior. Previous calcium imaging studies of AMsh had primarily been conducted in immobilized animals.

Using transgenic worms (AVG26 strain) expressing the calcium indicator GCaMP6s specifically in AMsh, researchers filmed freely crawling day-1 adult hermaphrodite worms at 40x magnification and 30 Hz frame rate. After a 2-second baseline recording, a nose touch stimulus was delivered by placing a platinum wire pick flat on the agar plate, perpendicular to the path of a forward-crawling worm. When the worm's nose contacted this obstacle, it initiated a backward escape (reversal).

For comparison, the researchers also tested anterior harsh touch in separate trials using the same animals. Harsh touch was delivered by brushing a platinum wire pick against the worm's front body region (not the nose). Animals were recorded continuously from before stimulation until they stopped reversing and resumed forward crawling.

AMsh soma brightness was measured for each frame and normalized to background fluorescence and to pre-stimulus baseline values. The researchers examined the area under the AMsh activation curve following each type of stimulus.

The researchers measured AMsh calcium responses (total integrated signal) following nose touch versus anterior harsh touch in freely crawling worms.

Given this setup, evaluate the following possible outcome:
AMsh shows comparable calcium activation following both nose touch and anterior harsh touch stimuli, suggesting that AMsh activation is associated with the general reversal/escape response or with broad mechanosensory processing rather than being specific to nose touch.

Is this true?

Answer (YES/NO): NO